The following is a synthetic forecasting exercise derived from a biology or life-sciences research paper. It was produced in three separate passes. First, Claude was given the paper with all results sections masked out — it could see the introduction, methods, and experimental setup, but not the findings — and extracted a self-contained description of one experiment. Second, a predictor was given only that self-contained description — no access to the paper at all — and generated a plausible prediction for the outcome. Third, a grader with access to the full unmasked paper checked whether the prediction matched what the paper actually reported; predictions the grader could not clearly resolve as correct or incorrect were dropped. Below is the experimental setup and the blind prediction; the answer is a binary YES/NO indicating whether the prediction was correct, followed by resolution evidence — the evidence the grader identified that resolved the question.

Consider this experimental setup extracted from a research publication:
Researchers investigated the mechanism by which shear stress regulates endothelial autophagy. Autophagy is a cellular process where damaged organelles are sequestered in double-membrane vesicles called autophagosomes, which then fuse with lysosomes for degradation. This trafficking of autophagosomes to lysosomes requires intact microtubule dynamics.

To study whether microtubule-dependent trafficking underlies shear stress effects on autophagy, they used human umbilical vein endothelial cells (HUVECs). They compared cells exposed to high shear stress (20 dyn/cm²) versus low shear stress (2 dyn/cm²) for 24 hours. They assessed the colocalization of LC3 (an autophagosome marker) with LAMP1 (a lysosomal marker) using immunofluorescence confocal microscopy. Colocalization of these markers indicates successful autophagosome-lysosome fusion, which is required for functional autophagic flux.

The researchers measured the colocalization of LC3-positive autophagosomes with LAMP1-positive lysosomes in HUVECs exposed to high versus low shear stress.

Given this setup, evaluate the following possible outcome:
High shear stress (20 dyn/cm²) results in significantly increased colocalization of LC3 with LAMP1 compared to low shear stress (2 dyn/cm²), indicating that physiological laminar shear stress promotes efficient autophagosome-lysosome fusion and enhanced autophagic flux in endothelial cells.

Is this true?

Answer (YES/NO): YES